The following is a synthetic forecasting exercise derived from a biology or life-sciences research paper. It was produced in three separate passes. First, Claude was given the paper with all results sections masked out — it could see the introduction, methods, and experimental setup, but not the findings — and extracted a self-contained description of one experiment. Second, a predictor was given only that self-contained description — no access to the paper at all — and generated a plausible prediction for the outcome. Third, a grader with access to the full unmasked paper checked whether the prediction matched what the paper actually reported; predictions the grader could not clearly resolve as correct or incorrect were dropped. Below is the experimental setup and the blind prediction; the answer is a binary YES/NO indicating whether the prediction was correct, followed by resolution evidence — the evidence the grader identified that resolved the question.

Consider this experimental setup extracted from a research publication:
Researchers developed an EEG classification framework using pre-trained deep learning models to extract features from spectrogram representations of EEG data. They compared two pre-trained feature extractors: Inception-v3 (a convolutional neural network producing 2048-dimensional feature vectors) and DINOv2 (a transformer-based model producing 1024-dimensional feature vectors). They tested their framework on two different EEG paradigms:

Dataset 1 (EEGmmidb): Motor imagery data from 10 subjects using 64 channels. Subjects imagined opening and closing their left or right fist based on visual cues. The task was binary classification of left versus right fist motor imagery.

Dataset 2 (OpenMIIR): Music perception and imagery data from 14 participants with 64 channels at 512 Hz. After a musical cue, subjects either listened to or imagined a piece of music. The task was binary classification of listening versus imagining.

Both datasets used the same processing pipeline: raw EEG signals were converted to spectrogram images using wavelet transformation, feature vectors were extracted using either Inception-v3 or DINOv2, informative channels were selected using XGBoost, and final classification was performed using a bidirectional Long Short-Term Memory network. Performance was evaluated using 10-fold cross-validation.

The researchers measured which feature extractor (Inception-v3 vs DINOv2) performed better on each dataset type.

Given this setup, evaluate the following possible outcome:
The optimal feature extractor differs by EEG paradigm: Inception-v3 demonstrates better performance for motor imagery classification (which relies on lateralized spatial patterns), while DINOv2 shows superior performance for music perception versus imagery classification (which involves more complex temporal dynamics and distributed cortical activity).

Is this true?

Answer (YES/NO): NO